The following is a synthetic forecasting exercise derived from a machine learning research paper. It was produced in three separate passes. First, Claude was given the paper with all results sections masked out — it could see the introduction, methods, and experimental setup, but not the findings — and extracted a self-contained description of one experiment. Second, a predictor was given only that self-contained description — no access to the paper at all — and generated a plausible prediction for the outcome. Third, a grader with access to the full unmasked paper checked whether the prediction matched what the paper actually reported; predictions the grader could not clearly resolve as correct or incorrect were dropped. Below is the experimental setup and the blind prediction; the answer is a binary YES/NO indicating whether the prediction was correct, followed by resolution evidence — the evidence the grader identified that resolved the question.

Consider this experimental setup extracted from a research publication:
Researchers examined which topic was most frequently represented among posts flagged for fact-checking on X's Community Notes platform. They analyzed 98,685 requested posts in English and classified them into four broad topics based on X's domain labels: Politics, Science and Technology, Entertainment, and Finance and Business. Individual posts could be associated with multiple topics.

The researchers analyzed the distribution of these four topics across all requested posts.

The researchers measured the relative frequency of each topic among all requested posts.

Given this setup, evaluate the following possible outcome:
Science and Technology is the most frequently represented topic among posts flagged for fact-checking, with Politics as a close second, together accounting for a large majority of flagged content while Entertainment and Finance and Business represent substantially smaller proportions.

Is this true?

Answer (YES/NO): NO